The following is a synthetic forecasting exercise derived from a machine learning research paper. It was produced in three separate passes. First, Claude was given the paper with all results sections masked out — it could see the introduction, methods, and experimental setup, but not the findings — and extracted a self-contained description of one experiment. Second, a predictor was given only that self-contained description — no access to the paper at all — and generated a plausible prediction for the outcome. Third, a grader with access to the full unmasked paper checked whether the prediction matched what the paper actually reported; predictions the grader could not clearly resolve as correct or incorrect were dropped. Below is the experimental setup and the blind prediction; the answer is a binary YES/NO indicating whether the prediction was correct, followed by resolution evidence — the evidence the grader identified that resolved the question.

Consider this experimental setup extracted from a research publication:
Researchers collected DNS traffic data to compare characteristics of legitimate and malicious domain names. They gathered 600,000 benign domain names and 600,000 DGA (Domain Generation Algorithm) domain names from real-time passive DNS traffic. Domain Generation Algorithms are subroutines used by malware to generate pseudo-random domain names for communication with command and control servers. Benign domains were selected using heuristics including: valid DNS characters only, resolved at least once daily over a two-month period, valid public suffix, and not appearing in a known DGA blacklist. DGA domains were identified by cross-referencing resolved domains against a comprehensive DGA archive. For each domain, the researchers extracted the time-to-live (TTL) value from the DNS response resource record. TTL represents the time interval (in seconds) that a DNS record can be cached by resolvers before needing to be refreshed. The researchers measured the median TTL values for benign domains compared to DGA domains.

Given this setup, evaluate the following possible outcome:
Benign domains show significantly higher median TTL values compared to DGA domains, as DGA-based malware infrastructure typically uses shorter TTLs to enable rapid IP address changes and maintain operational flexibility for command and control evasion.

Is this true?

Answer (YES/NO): YES